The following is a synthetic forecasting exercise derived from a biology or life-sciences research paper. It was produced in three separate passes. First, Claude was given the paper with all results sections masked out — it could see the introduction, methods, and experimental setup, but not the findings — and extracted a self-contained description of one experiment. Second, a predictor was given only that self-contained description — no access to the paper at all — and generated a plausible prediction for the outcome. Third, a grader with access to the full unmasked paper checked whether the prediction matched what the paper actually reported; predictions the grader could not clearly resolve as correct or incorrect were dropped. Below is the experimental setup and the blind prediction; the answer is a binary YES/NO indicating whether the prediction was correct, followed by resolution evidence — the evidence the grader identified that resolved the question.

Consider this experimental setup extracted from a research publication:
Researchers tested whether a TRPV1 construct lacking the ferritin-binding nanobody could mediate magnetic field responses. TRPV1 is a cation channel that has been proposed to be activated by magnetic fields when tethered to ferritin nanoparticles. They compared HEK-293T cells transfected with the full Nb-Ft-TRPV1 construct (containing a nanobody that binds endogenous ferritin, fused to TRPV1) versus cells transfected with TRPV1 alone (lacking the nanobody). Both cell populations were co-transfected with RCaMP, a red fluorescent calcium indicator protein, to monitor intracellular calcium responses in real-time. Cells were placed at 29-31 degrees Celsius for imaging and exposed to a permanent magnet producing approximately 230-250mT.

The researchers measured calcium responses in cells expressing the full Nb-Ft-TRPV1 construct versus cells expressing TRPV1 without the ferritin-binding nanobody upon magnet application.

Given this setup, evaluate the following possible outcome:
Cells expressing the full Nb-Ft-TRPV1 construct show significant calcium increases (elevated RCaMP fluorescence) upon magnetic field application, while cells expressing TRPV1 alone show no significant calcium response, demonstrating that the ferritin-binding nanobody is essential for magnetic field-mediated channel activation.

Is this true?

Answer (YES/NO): YES